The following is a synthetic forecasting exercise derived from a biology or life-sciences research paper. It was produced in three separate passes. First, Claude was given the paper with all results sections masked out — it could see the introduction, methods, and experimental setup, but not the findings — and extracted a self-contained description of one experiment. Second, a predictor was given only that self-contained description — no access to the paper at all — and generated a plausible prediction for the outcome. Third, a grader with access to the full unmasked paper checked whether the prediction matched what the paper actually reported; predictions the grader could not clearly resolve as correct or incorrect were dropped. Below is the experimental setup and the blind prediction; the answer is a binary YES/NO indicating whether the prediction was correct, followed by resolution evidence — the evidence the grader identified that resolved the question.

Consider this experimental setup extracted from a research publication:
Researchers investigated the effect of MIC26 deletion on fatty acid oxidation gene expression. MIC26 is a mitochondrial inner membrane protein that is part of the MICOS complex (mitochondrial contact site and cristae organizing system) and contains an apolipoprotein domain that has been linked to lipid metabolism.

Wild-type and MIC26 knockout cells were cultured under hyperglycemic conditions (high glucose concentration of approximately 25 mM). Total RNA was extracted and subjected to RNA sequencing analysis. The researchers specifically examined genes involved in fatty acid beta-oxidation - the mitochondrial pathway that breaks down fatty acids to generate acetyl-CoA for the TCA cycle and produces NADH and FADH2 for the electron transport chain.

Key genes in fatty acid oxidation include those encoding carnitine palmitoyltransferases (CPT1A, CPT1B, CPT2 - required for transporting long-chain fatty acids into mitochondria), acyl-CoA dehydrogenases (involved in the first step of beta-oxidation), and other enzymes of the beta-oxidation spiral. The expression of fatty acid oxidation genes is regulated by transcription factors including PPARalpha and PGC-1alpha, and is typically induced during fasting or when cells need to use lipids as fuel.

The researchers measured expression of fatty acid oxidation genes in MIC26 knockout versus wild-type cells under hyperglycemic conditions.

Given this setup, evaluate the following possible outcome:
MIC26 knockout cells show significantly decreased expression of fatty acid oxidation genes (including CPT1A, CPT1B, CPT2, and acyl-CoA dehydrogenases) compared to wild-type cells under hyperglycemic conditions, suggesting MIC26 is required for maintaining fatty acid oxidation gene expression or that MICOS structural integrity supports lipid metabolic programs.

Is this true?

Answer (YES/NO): YES